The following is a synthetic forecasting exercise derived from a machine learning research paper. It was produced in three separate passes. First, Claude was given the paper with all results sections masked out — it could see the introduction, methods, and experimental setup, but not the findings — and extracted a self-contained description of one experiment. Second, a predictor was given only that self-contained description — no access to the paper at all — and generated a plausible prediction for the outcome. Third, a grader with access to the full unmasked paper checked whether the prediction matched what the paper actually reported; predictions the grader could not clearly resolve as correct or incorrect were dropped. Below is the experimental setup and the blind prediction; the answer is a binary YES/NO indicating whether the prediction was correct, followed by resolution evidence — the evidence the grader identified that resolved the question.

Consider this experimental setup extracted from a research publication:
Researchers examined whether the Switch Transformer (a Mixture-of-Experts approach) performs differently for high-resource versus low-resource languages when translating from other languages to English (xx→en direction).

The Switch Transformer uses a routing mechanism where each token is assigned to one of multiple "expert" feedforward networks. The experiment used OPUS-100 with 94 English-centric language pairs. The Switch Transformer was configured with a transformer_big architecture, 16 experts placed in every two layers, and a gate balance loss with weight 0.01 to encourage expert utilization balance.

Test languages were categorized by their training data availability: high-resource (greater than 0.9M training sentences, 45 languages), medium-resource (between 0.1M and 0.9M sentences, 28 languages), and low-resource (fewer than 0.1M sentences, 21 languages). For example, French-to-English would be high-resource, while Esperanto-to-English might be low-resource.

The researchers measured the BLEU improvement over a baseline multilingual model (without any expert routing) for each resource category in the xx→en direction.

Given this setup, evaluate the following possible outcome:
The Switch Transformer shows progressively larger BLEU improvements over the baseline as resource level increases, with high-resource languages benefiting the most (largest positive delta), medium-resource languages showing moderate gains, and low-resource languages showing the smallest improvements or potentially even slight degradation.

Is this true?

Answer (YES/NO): YES